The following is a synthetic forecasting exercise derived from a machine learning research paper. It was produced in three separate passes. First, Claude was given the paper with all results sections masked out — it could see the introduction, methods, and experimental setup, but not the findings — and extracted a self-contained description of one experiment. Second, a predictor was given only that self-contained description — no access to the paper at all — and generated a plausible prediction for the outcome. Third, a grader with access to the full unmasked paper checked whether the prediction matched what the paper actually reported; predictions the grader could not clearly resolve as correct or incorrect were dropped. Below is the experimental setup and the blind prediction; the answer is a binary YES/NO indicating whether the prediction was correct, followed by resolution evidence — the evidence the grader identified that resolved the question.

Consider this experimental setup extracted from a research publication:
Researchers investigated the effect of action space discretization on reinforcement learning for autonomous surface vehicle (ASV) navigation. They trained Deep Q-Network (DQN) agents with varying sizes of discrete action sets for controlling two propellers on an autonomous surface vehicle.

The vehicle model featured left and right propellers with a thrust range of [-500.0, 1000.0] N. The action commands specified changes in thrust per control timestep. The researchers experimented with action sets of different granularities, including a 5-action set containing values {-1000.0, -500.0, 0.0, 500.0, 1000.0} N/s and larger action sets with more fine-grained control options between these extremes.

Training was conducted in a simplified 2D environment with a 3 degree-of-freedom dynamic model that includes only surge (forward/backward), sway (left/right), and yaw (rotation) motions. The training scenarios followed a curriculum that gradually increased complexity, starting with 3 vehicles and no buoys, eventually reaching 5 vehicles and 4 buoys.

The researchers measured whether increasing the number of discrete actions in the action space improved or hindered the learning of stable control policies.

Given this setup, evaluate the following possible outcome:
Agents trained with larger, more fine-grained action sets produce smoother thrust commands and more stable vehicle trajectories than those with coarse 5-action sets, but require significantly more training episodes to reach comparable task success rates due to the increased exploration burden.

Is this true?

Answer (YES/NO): NO